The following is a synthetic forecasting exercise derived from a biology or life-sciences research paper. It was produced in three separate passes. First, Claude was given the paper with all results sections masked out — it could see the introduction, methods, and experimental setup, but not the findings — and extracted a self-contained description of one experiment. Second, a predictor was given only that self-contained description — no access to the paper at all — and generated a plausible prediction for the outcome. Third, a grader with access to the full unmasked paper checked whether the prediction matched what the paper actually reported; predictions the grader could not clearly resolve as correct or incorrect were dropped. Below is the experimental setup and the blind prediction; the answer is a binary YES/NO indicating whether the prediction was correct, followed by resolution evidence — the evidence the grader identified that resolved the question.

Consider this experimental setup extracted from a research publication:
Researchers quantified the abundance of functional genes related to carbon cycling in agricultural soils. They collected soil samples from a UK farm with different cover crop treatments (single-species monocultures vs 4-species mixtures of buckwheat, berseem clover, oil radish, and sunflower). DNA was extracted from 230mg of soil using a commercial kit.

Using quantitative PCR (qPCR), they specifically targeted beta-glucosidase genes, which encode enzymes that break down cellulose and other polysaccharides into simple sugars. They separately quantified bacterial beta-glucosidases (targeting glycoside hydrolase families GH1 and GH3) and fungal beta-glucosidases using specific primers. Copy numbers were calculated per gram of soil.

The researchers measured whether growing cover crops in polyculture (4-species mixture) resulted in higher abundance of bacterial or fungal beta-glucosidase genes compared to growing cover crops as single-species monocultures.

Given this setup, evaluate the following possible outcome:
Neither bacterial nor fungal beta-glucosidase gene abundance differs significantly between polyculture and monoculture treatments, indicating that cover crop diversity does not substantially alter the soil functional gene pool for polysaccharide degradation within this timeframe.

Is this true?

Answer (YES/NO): YES